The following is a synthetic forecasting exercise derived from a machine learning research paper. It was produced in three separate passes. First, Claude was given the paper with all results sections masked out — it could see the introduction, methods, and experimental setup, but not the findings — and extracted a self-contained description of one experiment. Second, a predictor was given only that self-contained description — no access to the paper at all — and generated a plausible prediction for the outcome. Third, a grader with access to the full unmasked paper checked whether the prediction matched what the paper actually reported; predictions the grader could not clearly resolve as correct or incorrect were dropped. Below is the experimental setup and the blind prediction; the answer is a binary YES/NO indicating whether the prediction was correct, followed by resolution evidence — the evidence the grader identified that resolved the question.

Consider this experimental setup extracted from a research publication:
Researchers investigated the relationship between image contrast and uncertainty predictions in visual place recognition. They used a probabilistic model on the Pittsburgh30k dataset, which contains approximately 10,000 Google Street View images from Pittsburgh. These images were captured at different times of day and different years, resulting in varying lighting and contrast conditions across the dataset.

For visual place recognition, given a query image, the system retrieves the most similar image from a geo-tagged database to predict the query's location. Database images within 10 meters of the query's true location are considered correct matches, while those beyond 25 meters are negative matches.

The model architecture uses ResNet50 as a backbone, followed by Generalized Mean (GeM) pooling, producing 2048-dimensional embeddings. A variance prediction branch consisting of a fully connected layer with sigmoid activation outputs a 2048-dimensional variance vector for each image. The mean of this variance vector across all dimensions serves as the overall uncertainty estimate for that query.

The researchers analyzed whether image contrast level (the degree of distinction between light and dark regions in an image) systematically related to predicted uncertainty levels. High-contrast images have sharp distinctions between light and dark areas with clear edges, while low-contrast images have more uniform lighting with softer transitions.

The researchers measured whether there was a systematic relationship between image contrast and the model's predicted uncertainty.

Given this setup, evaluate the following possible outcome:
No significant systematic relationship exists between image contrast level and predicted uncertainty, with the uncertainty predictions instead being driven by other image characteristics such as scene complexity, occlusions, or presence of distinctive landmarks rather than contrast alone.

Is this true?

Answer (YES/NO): NO